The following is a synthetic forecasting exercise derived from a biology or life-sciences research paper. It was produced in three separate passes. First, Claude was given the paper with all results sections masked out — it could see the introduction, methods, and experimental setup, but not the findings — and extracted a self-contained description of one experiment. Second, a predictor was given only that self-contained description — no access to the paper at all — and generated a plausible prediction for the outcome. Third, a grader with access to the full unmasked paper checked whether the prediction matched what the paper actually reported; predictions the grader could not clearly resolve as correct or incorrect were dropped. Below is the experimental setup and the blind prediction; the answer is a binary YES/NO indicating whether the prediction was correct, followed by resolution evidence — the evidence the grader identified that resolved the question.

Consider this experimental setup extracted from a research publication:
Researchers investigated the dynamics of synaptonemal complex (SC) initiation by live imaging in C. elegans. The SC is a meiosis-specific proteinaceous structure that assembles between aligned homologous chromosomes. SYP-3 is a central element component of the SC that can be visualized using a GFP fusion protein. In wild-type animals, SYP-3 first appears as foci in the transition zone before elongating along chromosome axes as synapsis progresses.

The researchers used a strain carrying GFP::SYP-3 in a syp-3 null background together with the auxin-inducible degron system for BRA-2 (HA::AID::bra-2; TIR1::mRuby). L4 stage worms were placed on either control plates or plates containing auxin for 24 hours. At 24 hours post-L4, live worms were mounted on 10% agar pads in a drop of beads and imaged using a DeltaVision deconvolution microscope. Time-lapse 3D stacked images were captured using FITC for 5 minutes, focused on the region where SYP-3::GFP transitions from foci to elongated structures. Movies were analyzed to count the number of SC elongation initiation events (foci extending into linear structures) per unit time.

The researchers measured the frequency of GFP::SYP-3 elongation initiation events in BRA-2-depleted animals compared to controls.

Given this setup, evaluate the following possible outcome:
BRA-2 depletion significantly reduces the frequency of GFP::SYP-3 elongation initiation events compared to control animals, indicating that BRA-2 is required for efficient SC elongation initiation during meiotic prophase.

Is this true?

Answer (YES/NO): YES